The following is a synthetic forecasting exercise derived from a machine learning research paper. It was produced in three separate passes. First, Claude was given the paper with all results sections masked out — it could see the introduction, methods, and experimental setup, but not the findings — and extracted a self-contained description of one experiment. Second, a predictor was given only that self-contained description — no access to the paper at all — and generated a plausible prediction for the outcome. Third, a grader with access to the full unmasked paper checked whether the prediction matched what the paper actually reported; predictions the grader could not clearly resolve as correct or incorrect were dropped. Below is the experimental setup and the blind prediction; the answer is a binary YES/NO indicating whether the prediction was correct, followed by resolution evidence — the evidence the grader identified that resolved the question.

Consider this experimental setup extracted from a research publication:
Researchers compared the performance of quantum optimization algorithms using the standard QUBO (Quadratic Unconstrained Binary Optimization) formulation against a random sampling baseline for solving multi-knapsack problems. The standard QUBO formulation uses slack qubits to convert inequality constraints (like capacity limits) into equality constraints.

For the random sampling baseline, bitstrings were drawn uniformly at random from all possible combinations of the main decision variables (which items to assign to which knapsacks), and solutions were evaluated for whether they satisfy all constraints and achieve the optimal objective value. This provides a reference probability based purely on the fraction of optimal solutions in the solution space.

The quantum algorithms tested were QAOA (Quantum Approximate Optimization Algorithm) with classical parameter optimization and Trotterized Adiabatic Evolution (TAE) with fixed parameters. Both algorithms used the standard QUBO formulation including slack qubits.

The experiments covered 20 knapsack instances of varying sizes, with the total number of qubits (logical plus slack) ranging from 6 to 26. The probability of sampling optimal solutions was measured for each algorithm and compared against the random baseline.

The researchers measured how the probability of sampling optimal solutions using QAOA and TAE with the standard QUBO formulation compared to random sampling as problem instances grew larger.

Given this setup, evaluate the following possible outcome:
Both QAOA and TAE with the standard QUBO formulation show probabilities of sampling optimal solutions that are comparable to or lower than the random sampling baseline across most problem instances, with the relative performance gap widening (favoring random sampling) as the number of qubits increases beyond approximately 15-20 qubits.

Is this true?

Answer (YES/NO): YES